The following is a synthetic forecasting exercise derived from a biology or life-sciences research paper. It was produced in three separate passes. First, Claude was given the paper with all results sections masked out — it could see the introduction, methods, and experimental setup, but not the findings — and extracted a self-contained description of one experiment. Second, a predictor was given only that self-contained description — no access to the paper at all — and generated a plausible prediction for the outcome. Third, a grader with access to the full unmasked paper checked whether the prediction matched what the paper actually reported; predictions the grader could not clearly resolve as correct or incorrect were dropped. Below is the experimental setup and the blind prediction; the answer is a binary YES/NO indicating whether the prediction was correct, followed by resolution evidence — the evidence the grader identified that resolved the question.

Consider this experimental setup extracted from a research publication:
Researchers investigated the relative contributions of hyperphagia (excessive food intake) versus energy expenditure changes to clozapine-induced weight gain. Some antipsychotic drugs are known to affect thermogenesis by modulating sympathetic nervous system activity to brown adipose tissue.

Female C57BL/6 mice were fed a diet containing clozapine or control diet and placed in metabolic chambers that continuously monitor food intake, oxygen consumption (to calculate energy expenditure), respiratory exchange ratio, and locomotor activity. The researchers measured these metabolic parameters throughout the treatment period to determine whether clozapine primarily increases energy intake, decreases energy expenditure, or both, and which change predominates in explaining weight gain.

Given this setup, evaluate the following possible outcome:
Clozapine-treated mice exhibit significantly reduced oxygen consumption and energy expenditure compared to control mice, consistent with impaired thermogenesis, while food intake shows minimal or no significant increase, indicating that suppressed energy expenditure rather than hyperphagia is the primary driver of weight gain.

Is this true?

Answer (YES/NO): NO